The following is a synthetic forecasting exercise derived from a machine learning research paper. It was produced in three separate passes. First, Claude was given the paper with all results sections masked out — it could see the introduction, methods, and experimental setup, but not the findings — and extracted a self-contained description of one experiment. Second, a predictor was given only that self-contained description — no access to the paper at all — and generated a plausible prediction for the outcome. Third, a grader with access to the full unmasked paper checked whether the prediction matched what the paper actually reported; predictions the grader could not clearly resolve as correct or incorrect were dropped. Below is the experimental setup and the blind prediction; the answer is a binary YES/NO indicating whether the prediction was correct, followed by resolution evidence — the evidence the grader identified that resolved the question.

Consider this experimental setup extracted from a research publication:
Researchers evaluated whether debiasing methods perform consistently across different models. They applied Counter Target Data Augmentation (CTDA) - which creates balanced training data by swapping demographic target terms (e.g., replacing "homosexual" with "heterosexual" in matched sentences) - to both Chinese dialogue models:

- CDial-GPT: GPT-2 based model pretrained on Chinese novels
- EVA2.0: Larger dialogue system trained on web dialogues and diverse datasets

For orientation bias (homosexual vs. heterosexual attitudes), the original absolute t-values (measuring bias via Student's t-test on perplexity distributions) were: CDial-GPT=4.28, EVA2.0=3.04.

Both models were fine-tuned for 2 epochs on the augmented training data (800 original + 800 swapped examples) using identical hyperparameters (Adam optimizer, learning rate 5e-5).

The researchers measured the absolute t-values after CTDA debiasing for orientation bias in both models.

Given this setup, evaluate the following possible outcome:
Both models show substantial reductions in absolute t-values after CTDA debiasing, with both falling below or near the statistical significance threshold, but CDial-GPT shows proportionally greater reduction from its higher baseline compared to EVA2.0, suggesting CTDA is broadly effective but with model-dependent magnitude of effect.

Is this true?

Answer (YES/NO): YES